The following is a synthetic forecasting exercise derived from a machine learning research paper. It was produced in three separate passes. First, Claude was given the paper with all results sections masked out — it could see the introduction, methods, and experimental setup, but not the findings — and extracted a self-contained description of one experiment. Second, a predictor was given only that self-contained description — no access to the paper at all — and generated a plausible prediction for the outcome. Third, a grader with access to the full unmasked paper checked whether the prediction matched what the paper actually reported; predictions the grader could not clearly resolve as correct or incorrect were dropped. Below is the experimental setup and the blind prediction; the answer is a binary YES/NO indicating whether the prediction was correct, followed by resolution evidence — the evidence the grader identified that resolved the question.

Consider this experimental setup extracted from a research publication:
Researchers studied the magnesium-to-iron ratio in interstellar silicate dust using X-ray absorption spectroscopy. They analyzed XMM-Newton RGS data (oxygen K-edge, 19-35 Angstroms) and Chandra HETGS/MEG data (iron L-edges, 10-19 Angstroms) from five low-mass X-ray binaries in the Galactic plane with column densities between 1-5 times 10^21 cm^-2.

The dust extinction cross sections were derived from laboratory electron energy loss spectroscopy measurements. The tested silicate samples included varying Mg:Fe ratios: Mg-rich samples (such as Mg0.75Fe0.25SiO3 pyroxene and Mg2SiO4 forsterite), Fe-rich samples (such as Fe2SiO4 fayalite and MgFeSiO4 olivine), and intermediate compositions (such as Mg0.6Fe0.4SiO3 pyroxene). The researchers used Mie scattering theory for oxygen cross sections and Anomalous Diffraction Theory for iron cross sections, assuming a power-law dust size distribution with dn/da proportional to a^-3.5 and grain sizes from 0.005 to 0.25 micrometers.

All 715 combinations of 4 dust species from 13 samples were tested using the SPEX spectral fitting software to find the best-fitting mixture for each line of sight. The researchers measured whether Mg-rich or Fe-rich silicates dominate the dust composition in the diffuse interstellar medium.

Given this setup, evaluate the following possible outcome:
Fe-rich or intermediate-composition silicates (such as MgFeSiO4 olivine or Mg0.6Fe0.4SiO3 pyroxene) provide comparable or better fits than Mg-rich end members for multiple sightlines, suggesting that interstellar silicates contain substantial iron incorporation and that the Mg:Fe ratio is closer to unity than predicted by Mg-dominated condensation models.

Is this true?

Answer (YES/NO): NO